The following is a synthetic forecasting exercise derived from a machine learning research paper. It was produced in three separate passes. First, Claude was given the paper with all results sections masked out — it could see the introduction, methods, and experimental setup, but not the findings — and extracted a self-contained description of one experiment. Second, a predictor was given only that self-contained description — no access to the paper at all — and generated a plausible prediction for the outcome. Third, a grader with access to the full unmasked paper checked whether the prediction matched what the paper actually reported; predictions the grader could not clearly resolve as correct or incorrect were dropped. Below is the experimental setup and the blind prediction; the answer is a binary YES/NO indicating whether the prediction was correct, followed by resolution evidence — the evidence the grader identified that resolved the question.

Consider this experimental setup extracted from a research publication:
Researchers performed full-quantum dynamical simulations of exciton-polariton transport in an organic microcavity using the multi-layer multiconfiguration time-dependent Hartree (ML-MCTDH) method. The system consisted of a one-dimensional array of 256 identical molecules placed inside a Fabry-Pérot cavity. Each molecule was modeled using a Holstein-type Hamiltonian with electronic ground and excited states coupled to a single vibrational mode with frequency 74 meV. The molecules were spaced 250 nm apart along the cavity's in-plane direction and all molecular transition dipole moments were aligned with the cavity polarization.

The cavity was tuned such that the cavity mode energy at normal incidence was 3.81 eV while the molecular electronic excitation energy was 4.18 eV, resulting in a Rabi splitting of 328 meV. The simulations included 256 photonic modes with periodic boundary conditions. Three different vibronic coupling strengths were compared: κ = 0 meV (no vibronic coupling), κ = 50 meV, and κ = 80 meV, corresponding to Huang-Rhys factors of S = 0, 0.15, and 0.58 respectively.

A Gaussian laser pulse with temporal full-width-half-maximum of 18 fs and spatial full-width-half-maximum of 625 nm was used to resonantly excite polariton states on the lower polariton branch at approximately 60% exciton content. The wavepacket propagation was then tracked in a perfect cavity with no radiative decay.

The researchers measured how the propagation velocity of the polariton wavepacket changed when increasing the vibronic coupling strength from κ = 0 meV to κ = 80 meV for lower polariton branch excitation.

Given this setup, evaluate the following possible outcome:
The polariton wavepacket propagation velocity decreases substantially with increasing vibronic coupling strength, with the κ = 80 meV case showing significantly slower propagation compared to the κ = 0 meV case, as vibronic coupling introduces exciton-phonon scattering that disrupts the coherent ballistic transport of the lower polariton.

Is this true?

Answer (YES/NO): NO